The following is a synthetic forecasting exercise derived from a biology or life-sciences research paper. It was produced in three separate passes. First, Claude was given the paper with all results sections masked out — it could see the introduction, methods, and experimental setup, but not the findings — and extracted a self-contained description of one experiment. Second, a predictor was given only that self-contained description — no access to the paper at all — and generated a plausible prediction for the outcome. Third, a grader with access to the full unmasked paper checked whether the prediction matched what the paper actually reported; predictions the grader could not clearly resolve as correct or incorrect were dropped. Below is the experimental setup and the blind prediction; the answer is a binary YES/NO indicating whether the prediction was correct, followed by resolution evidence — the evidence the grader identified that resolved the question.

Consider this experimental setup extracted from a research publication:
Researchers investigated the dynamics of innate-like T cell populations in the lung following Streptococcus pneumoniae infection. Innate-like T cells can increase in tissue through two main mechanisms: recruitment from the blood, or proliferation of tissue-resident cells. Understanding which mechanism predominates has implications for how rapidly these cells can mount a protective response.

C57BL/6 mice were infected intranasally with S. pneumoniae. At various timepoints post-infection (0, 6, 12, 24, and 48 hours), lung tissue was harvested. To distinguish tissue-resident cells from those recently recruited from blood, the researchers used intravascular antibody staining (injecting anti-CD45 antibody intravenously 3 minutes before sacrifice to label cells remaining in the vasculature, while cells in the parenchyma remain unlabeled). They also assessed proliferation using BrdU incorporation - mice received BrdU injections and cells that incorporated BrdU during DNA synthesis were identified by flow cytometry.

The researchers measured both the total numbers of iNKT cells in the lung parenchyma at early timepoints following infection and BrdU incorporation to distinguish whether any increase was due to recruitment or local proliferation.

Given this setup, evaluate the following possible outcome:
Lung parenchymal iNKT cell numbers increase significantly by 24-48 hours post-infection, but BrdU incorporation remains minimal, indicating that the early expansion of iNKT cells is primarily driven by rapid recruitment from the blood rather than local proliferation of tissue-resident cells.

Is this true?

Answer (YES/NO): YES